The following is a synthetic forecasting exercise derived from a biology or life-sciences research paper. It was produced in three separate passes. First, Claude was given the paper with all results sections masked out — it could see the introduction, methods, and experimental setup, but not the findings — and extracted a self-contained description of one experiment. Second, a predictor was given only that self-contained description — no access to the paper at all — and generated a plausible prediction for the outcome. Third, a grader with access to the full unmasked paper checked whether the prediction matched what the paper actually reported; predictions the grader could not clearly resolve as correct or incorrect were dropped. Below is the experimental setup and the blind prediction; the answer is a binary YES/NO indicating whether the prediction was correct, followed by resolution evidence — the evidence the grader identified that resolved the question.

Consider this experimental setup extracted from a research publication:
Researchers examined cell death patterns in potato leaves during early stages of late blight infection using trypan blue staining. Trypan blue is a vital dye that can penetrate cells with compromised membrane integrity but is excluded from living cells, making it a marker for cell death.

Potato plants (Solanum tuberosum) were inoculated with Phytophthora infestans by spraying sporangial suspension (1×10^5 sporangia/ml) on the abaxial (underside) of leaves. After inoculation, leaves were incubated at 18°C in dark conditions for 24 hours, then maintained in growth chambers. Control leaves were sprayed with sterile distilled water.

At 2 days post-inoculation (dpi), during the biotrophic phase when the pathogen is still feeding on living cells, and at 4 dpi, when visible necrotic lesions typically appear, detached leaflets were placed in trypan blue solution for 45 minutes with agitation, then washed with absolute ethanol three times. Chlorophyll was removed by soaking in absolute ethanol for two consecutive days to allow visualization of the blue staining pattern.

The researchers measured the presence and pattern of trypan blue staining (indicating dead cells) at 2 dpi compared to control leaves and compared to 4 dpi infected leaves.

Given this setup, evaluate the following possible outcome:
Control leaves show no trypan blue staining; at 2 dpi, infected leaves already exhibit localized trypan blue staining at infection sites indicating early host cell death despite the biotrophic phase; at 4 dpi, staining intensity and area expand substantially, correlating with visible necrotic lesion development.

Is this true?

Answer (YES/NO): NO